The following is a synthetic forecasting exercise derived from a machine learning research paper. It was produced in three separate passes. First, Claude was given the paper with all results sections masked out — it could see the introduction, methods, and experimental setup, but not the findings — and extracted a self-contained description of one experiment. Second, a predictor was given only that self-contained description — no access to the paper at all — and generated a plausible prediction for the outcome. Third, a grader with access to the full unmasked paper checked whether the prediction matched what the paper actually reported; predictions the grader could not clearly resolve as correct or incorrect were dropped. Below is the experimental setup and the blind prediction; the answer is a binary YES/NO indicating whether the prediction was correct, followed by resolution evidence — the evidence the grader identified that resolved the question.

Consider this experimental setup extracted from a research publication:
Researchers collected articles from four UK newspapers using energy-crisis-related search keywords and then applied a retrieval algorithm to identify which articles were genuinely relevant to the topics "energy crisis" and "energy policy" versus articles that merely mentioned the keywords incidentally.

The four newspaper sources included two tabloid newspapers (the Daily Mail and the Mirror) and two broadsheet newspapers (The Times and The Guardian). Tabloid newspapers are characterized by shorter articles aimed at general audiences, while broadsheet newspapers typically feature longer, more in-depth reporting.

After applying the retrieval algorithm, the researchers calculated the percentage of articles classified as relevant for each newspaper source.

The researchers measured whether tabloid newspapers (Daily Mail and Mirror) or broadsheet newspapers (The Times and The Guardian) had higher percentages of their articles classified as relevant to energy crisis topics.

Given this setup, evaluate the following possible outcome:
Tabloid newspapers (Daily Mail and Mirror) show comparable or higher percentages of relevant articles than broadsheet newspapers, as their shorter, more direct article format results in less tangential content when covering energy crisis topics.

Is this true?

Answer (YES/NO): YES